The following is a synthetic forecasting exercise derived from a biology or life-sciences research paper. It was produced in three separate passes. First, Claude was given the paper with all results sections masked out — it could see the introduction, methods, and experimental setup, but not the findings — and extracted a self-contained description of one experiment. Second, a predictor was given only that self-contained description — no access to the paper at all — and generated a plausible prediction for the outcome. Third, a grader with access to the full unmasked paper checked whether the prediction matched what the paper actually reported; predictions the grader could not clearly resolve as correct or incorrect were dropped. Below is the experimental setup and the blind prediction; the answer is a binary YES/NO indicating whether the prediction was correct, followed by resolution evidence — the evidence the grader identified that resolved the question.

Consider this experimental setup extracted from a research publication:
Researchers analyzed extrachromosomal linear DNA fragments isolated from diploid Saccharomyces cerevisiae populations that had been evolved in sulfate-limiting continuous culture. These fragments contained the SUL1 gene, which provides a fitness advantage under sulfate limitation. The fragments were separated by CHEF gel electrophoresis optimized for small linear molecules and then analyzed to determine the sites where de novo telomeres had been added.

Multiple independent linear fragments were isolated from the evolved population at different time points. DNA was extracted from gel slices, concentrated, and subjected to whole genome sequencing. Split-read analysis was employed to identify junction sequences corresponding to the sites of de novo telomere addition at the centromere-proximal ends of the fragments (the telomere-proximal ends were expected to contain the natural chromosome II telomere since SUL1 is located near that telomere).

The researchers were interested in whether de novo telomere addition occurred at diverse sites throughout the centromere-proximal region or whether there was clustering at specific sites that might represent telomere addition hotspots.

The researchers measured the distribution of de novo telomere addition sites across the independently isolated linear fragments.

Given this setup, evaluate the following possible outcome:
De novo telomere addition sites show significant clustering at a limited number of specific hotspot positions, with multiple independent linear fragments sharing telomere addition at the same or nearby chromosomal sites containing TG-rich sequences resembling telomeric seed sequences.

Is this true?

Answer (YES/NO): YES